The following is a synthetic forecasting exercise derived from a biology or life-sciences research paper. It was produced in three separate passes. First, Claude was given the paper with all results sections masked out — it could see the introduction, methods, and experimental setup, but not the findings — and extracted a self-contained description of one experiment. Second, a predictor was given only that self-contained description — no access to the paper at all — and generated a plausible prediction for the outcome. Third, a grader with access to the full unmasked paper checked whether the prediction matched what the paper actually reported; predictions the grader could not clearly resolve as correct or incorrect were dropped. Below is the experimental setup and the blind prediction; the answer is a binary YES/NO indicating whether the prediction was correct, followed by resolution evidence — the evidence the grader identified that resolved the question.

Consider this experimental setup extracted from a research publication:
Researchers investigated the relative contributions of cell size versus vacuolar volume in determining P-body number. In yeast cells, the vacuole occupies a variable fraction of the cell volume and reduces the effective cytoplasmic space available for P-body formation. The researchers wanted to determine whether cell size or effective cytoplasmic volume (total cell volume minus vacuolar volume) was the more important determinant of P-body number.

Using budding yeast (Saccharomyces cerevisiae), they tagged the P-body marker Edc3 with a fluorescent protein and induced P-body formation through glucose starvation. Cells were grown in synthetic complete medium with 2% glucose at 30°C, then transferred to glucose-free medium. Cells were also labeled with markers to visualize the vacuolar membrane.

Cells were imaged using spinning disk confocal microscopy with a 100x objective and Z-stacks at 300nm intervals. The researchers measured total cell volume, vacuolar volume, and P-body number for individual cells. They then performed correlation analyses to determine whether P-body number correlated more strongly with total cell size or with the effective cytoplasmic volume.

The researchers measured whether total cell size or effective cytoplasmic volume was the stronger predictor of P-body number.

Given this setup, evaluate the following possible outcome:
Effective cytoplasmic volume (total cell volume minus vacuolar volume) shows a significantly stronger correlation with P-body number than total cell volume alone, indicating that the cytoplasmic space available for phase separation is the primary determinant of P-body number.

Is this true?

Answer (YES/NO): NO